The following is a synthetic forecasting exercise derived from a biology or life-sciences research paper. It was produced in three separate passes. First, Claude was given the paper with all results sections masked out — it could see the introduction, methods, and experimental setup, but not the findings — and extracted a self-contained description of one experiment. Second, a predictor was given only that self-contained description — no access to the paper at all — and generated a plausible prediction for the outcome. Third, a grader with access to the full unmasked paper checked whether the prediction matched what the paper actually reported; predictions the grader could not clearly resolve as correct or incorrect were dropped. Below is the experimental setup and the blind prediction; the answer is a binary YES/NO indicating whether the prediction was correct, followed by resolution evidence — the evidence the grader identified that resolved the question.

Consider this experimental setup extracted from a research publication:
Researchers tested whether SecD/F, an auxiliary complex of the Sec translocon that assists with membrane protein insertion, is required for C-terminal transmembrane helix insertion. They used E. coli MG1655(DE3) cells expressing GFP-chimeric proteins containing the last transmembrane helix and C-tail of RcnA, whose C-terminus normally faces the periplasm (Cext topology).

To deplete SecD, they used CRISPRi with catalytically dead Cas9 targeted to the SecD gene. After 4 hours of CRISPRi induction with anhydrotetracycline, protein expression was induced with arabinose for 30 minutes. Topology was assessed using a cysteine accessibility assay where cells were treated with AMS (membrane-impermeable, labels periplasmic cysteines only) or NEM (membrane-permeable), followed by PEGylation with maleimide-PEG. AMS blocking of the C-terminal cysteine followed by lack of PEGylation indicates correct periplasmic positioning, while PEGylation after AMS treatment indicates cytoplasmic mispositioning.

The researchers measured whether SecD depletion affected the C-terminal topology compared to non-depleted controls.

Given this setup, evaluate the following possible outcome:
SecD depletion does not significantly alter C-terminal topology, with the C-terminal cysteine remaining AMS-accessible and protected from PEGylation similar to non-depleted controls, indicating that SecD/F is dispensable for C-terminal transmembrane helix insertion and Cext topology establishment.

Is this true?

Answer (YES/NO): NO